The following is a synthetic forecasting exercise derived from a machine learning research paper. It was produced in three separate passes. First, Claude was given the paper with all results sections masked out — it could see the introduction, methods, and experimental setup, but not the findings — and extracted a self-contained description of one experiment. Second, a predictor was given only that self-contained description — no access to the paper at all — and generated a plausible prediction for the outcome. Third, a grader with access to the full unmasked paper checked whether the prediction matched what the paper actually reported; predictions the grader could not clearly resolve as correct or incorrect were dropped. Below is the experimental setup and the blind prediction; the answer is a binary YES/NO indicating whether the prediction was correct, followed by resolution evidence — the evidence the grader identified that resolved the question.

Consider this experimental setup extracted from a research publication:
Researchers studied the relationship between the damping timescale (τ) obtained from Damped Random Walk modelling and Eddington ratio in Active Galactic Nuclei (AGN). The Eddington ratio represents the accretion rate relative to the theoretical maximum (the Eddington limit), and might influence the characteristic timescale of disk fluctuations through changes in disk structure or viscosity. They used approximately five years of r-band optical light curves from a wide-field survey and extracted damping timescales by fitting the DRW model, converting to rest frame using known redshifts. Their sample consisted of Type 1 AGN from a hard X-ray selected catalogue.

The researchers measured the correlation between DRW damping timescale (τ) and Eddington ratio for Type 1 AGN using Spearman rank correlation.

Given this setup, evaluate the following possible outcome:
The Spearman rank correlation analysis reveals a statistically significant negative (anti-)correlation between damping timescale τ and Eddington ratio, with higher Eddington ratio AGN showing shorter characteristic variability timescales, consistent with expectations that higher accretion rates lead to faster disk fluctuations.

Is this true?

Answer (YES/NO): NO